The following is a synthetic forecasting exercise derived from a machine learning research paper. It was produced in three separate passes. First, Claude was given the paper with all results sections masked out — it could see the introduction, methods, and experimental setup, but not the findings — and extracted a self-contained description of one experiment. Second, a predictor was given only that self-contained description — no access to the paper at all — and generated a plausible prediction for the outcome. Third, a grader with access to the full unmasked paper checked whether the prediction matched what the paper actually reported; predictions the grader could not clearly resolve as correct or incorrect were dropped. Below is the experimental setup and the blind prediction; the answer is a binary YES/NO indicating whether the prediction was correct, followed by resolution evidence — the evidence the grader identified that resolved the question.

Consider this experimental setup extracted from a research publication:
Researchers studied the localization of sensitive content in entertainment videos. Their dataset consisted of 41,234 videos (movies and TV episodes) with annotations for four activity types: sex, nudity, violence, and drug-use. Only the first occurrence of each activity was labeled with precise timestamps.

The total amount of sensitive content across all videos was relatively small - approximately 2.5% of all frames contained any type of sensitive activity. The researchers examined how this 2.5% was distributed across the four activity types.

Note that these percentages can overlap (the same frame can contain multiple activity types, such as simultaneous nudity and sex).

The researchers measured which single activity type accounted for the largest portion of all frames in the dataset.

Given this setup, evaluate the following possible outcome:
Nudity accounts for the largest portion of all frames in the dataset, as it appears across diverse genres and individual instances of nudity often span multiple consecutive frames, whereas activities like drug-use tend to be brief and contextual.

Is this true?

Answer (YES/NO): NO